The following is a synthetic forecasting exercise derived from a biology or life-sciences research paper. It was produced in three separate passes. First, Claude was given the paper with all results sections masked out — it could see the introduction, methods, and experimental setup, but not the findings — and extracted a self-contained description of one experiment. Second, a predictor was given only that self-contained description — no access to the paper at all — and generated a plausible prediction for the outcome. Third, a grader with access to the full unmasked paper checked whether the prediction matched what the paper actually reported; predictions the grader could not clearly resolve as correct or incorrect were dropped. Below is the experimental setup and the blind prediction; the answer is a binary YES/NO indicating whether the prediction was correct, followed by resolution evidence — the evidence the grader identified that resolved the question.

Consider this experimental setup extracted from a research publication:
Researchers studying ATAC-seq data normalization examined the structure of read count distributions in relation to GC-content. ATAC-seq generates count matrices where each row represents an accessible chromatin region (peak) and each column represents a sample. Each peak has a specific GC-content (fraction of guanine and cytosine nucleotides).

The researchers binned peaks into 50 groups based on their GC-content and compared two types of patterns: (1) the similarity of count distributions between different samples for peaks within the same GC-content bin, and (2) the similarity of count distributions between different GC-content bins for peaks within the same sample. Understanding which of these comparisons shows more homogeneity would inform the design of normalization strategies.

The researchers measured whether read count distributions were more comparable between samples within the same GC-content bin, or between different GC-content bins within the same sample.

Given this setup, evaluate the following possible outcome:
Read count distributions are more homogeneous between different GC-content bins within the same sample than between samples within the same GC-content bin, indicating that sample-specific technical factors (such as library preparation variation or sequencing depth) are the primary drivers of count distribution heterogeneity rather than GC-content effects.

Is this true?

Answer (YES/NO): NO